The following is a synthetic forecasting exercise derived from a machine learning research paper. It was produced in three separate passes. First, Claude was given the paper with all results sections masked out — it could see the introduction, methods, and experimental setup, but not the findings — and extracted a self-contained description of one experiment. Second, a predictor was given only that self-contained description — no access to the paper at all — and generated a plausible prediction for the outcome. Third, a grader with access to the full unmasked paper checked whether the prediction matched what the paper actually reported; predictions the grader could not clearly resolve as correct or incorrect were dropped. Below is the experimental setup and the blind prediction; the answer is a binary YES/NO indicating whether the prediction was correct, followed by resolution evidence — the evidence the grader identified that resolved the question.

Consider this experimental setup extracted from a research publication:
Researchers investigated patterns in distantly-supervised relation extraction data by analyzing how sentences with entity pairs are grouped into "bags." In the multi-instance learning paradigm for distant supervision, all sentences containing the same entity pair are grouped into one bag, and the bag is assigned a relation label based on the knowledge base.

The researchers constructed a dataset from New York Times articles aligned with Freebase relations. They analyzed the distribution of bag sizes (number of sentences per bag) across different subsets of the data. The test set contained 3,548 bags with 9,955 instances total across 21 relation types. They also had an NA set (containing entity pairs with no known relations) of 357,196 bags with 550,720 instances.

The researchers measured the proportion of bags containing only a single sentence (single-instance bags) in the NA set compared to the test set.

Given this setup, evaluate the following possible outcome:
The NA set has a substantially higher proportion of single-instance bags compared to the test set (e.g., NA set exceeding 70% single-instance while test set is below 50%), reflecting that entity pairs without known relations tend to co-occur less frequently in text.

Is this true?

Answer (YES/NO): YES